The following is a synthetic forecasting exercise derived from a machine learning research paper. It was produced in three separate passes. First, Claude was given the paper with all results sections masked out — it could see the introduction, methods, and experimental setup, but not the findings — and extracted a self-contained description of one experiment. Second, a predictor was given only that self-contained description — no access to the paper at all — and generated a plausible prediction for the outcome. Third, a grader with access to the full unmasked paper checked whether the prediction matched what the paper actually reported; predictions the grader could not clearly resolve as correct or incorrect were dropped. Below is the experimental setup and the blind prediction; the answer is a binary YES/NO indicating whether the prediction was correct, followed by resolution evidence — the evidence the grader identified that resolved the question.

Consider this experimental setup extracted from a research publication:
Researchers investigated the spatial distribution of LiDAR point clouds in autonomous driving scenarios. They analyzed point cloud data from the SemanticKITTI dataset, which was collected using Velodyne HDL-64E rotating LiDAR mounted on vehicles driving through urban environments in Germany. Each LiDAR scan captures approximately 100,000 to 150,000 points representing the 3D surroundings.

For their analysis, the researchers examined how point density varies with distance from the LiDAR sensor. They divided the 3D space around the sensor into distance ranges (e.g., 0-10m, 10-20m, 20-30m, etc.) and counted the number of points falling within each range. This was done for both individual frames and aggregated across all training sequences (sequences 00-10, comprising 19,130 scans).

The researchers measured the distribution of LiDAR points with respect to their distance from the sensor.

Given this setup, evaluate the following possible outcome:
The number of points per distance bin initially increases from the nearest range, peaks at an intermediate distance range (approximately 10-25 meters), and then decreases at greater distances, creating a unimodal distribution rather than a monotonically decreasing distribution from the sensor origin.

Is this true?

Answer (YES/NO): NO